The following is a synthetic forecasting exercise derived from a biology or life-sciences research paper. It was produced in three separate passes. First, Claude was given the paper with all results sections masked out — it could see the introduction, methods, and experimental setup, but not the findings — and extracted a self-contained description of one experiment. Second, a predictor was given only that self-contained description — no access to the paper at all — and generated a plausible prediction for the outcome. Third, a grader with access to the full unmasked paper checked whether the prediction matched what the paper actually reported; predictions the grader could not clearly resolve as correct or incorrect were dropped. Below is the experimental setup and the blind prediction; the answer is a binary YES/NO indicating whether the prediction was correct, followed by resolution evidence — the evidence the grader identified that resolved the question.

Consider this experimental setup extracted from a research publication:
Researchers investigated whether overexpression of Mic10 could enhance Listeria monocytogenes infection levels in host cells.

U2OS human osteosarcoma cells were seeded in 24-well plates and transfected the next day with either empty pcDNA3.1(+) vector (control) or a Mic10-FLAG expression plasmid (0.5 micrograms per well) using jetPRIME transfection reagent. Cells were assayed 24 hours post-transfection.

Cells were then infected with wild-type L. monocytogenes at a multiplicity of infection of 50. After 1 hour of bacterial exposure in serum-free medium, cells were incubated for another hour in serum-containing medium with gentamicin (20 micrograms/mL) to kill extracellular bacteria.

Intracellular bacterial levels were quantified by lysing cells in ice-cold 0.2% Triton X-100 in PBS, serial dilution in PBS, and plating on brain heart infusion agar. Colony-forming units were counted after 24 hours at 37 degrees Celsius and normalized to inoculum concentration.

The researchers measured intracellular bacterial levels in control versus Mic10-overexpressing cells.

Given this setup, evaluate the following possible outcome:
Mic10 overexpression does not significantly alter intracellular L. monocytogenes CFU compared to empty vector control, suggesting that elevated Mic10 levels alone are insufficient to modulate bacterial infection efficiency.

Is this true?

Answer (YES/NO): NO